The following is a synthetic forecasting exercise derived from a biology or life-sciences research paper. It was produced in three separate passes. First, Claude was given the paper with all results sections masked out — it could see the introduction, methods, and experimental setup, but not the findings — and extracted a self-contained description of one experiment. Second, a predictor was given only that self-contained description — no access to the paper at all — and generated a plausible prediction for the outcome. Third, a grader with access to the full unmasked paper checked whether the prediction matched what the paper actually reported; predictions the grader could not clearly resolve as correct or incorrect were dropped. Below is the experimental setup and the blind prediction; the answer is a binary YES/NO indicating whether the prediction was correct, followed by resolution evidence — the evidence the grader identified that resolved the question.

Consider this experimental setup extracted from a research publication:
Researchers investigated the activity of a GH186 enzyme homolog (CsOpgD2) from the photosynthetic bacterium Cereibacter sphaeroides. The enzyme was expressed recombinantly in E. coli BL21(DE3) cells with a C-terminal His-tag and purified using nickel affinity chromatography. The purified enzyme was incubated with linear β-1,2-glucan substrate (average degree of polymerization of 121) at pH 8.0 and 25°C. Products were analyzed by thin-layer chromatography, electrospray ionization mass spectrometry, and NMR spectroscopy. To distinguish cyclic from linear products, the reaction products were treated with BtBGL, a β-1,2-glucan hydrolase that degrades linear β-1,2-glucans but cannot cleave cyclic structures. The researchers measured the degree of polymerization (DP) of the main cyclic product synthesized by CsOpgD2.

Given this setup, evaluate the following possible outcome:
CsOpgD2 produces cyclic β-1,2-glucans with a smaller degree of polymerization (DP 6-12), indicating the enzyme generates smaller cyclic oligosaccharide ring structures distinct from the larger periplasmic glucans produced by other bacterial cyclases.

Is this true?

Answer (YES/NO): NO